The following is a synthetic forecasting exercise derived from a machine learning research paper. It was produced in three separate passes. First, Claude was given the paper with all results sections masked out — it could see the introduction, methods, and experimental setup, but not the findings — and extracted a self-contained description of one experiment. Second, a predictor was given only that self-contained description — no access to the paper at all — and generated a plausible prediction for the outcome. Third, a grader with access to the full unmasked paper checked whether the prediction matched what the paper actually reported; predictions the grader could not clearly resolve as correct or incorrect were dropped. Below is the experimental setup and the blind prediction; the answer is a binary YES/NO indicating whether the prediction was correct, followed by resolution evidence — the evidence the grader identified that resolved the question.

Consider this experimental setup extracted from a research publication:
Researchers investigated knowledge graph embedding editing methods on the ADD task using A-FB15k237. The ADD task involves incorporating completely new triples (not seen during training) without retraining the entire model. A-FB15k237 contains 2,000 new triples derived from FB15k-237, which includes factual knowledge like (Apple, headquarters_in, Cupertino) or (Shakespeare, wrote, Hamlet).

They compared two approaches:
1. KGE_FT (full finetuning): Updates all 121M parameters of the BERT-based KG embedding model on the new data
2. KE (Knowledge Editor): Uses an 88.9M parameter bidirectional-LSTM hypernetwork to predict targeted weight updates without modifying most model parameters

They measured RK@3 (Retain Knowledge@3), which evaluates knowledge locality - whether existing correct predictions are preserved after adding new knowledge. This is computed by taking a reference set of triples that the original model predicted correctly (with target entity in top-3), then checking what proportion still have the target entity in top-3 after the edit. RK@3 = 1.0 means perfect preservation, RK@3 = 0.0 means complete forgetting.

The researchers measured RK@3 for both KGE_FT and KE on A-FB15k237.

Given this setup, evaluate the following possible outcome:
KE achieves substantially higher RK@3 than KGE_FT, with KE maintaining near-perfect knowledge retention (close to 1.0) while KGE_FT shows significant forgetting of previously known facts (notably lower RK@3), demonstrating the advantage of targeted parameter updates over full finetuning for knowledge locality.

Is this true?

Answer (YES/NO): YES